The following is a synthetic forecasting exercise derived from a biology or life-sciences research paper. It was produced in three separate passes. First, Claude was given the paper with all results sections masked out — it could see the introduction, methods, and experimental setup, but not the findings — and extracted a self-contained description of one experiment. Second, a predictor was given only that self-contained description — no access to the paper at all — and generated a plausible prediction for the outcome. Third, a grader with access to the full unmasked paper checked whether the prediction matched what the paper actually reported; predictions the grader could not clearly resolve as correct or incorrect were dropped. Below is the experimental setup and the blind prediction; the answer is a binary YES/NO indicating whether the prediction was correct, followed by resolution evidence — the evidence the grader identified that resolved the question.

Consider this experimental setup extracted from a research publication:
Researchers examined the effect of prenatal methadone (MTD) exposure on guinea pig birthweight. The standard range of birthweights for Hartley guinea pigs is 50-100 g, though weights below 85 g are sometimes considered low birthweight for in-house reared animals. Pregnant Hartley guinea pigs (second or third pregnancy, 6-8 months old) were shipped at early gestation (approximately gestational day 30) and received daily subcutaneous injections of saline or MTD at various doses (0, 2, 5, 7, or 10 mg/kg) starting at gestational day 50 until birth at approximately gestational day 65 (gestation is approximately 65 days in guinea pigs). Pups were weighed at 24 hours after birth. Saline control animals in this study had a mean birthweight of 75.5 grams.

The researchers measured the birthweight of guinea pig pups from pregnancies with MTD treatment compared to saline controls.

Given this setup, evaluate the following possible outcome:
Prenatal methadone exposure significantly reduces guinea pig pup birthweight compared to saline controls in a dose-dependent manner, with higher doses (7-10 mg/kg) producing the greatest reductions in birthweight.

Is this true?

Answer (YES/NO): NO